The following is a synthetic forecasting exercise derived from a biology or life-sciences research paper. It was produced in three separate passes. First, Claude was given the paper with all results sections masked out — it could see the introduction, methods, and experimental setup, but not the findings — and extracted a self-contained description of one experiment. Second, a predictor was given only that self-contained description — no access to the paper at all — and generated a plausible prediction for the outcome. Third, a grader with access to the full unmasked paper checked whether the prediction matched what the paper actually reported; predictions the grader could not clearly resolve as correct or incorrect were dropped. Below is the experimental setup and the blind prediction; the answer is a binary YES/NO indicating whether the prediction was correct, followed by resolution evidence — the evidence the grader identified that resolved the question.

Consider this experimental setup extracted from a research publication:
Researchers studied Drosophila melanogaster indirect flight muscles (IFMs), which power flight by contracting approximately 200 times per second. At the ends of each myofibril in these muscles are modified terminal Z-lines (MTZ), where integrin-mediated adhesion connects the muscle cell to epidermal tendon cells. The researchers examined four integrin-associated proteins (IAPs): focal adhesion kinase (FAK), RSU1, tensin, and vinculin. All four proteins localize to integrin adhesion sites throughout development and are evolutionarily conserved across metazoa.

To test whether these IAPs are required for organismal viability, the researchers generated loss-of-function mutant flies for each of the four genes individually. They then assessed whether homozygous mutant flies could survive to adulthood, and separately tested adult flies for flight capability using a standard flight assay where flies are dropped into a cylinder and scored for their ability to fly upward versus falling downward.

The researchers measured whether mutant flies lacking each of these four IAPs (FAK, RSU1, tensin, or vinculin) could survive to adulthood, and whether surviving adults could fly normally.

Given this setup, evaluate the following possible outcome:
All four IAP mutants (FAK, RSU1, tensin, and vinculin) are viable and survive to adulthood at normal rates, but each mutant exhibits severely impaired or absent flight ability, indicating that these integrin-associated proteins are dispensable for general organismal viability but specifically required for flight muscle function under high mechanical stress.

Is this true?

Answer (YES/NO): NO